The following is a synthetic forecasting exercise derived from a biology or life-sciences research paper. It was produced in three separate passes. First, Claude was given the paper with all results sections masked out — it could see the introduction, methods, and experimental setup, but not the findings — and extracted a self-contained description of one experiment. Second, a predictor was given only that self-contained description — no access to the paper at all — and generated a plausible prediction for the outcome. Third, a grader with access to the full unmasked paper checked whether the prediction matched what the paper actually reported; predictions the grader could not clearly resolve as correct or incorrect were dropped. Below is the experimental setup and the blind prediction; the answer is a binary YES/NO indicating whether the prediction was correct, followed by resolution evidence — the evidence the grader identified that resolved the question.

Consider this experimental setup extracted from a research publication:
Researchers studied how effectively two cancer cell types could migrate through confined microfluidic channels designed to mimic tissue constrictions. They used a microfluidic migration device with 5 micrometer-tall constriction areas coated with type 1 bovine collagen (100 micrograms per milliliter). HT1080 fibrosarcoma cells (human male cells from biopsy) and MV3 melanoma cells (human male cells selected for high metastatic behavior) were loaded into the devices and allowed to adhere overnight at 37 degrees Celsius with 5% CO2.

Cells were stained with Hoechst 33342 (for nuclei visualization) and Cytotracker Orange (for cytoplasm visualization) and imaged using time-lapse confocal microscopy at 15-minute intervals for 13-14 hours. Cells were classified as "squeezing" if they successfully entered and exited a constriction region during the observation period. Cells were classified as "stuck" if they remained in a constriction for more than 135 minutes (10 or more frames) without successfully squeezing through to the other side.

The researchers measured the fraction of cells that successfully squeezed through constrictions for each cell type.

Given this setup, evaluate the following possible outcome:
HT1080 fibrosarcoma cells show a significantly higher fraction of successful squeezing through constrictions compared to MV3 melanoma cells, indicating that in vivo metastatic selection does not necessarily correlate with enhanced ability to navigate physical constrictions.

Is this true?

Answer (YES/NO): YES